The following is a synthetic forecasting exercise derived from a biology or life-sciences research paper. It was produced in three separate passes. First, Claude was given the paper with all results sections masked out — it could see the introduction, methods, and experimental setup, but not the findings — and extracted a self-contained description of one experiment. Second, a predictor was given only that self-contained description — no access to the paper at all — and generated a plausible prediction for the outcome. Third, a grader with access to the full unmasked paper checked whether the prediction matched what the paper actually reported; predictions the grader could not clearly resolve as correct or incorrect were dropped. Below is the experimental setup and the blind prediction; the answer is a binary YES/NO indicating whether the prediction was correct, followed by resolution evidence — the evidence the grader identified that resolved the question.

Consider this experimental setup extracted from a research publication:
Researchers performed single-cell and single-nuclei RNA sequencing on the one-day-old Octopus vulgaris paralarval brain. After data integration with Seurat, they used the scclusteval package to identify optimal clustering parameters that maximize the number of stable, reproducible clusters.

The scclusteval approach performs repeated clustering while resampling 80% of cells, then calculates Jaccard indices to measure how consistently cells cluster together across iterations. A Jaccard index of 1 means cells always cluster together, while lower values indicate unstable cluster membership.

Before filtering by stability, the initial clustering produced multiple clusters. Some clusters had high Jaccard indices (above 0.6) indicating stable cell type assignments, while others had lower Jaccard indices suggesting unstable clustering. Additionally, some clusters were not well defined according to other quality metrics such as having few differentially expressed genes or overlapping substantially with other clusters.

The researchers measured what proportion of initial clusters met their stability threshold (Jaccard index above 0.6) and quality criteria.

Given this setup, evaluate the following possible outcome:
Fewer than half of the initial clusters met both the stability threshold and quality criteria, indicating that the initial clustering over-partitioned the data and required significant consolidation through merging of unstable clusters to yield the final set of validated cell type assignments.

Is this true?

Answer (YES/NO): NO